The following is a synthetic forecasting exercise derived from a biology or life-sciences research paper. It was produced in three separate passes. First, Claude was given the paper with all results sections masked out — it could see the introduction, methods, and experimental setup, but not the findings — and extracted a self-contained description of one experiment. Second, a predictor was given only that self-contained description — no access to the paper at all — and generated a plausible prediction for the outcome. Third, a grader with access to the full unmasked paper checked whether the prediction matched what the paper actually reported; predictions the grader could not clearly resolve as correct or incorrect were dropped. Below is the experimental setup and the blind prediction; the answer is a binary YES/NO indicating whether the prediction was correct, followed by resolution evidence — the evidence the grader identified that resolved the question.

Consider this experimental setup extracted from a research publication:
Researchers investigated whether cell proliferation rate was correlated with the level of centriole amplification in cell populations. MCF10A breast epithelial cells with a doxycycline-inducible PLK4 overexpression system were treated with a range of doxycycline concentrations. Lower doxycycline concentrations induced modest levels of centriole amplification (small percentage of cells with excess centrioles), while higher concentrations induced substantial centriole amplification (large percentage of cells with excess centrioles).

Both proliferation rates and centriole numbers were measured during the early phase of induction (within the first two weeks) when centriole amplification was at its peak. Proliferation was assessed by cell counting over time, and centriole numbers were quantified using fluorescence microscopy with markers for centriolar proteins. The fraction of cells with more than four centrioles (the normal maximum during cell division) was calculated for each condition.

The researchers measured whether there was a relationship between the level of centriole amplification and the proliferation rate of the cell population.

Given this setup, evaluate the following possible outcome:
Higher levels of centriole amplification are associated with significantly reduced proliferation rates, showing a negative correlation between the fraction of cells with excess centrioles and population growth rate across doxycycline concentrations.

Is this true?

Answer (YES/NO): YES